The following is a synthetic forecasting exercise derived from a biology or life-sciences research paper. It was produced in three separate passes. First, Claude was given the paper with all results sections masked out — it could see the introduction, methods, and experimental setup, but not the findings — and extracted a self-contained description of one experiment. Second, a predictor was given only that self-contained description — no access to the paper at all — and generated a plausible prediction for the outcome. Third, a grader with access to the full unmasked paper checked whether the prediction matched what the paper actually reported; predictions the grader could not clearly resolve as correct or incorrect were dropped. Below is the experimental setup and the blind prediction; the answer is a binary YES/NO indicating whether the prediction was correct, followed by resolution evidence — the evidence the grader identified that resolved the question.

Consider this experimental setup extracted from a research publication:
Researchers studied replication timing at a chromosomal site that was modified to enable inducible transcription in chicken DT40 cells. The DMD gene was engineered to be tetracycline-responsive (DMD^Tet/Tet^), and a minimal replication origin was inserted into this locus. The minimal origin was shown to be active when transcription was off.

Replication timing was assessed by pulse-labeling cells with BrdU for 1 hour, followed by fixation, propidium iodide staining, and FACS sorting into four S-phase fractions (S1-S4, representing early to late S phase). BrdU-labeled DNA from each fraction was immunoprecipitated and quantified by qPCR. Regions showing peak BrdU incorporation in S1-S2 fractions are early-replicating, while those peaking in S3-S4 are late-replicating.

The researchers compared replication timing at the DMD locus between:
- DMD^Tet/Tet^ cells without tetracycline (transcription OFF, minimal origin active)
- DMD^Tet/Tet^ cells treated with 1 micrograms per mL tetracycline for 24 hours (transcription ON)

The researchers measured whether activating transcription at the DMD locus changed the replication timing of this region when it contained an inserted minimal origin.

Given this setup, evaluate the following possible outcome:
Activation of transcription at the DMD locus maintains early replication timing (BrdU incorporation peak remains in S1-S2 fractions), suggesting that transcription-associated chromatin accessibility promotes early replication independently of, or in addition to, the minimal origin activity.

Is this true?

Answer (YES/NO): NO